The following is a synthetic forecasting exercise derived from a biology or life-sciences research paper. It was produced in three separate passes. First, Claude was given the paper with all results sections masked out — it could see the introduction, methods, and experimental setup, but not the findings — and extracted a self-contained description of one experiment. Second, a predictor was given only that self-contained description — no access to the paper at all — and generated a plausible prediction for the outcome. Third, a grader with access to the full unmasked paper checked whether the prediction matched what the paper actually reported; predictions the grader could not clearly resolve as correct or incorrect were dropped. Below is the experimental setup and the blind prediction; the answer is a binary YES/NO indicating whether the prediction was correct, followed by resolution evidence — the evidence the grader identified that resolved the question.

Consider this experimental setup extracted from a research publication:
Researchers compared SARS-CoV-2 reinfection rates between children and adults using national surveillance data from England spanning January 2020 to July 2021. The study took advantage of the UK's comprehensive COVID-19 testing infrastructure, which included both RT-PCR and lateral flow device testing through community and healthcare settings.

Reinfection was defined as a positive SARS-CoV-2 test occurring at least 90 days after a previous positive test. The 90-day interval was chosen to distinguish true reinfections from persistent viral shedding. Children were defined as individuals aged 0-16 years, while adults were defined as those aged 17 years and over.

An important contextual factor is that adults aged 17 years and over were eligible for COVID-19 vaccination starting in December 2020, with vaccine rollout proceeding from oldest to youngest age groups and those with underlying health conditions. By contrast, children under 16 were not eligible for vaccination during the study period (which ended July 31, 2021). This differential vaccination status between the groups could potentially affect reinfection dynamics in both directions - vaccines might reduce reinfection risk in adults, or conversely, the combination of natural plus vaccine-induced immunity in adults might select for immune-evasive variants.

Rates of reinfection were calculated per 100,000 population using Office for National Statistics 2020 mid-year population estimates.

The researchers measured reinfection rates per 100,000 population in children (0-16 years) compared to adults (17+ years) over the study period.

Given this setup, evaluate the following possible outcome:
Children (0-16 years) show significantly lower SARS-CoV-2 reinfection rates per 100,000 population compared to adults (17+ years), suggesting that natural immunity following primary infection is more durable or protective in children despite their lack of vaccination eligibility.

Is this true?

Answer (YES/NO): YES